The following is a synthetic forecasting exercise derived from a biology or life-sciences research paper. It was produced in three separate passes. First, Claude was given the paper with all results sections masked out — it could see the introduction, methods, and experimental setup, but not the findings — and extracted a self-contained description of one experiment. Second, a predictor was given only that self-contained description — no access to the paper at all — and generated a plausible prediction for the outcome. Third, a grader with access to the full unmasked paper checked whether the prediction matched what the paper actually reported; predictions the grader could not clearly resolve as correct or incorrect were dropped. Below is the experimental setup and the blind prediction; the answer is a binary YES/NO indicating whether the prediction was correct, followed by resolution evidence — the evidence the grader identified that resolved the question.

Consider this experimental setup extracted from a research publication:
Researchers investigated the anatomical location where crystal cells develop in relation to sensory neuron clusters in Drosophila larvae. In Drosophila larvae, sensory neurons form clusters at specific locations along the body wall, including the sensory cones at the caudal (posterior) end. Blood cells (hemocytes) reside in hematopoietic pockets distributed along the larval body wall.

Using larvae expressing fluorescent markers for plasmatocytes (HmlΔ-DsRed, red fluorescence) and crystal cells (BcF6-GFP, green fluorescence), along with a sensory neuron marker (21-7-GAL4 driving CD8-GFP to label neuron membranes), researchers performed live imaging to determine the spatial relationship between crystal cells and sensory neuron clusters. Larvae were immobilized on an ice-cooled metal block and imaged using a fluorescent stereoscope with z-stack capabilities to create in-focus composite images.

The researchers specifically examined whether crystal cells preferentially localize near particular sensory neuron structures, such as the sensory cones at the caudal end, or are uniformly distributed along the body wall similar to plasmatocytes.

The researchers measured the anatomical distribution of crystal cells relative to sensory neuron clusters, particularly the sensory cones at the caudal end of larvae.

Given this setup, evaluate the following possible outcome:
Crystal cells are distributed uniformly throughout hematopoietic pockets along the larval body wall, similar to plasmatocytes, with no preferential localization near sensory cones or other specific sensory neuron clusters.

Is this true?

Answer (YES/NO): NO